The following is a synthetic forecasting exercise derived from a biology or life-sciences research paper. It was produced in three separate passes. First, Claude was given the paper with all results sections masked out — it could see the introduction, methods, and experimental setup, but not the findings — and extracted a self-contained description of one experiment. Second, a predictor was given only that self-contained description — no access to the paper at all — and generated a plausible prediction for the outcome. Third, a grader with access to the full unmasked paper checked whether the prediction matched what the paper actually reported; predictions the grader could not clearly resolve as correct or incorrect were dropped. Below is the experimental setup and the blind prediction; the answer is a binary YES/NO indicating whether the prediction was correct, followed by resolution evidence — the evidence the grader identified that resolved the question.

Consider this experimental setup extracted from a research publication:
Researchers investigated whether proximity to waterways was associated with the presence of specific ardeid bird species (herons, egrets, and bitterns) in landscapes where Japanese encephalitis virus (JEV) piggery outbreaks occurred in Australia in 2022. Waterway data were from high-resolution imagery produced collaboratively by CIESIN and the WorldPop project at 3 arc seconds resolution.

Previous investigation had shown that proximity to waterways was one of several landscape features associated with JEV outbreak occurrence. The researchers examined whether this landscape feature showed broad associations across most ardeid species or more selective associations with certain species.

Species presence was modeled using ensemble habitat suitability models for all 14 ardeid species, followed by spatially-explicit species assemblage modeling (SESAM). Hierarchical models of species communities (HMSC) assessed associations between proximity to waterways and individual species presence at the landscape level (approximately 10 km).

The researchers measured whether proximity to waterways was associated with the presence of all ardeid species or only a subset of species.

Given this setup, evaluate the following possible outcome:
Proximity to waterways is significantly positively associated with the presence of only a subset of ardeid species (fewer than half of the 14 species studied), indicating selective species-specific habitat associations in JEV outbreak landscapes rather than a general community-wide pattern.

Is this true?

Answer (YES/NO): NO